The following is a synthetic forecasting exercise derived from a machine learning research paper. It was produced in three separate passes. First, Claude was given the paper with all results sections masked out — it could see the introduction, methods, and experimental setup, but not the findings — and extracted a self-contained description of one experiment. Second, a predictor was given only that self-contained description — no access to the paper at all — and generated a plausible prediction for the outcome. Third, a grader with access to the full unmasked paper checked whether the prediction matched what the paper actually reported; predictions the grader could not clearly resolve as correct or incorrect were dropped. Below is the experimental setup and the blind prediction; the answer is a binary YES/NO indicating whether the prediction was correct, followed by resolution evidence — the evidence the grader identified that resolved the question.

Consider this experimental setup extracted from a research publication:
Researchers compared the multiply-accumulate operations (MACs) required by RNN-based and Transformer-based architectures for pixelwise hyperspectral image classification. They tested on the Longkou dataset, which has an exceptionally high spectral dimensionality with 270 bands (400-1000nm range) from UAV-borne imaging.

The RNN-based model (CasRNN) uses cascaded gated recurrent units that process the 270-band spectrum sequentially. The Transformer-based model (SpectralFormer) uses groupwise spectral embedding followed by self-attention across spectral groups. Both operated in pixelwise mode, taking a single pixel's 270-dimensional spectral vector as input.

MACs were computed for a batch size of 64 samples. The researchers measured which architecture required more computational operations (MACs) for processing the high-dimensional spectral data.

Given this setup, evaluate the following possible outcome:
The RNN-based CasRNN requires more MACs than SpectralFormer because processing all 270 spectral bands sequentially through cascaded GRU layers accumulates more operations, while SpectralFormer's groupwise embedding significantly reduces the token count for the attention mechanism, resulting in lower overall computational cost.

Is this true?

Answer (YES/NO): NO